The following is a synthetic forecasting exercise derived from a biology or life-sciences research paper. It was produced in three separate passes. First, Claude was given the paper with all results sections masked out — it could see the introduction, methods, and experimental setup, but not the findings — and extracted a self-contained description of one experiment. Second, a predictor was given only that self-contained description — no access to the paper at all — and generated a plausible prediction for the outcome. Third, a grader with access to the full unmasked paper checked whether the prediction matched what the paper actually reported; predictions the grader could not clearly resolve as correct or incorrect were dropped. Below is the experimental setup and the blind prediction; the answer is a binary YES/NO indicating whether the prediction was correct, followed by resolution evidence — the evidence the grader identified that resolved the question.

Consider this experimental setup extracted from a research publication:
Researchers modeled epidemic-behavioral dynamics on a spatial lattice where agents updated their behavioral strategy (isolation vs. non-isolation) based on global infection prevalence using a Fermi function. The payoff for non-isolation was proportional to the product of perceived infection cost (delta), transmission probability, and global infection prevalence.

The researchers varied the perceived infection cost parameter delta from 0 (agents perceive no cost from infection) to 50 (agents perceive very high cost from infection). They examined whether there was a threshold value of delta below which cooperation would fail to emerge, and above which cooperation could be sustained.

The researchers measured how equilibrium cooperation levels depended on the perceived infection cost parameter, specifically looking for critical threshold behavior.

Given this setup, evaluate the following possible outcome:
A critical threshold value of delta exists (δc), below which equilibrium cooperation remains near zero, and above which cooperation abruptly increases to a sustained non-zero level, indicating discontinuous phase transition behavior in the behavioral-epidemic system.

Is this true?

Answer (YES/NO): YES